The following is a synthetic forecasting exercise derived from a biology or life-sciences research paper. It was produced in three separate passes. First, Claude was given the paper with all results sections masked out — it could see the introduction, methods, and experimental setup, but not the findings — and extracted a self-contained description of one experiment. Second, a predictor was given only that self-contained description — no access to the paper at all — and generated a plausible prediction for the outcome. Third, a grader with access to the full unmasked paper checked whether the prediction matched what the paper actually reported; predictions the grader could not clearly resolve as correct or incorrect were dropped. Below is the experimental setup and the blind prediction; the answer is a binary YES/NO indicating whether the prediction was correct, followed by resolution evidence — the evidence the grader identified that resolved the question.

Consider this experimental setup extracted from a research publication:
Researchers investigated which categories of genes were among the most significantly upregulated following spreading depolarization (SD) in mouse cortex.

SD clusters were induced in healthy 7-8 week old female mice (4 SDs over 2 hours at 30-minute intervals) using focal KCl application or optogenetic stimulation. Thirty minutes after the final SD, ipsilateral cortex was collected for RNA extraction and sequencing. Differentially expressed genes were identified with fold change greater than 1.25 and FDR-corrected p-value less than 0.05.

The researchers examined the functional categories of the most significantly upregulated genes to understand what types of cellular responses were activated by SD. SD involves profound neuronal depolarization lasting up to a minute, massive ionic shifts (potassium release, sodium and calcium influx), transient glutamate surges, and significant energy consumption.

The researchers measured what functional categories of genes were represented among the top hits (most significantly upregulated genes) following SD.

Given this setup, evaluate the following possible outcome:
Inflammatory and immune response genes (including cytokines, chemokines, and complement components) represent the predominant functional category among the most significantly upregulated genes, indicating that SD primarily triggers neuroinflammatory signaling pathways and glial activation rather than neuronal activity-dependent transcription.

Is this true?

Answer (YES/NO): NO